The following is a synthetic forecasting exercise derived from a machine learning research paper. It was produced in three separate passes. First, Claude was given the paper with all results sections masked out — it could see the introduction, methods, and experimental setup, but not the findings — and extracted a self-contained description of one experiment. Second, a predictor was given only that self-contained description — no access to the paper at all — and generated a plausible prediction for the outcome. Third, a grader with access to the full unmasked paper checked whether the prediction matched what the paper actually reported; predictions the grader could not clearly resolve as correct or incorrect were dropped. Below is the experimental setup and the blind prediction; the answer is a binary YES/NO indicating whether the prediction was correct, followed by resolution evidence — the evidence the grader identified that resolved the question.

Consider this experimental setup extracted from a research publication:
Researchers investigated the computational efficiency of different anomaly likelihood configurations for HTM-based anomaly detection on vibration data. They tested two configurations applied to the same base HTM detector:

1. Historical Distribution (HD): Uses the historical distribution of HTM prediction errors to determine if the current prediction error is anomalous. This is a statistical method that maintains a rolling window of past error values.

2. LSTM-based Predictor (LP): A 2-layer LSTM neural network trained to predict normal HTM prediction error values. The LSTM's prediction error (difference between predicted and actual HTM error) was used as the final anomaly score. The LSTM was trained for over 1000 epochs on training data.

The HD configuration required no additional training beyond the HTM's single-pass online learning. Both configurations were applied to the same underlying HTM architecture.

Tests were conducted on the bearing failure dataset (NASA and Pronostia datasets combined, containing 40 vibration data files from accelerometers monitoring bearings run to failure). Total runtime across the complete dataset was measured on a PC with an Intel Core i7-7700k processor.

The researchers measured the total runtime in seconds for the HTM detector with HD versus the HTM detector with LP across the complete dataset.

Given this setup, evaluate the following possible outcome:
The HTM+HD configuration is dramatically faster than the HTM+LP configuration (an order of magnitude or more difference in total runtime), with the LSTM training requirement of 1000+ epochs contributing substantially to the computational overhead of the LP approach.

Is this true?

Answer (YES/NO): NO